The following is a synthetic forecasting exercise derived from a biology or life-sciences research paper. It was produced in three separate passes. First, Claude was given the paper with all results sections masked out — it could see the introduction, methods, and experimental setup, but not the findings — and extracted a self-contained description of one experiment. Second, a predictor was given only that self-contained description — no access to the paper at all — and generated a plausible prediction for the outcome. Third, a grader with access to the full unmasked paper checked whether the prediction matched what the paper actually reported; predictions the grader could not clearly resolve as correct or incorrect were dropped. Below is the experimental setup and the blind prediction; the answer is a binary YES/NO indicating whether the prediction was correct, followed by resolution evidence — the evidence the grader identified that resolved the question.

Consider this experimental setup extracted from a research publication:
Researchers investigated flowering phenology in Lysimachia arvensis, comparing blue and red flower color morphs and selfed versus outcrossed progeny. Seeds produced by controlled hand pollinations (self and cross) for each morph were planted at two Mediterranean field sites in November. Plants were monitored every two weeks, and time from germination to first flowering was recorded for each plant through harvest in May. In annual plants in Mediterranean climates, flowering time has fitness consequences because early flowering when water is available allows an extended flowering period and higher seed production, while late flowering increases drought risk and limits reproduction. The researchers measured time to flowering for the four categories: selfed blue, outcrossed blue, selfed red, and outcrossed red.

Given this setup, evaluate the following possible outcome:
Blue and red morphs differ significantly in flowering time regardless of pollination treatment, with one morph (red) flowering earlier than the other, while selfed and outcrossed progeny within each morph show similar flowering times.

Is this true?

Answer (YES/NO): NO